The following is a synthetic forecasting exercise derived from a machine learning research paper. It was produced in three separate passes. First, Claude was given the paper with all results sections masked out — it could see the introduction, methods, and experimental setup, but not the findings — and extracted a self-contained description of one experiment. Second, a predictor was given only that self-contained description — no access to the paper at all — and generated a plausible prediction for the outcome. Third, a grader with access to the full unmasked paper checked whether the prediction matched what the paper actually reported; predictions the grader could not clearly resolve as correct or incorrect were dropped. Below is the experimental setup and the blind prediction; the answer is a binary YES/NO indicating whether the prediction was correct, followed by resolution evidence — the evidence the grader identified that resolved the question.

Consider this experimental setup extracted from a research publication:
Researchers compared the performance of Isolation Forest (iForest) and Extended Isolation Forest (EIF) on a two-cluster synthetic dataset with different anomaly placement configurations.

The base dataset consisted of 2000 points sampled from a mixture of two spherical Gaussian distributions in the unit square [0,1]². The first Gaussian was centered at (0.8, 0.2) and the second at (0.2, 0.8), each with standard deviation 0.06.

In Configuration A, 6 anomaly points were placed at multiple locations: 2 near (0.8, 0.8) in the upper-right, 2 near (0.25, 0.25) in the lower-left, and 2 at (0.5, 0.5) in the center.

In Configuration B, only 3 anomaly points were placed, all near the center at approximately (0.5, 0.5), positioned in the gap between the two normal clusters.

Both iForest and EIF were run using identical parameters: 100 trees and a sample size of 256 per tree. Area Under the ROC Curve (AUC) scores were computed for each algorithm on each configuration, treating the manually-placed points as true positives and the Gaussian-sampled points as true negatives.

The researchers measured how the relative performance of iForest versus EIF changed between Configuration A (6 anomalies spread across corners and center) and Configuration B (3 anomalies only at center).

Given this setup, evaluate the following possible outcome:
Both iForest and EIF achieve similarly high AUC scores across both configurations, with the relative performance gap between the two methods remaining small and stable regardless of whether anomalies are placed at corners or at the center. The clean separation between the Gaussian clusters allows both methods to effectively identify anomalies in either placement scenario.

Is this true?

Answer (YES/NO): NO